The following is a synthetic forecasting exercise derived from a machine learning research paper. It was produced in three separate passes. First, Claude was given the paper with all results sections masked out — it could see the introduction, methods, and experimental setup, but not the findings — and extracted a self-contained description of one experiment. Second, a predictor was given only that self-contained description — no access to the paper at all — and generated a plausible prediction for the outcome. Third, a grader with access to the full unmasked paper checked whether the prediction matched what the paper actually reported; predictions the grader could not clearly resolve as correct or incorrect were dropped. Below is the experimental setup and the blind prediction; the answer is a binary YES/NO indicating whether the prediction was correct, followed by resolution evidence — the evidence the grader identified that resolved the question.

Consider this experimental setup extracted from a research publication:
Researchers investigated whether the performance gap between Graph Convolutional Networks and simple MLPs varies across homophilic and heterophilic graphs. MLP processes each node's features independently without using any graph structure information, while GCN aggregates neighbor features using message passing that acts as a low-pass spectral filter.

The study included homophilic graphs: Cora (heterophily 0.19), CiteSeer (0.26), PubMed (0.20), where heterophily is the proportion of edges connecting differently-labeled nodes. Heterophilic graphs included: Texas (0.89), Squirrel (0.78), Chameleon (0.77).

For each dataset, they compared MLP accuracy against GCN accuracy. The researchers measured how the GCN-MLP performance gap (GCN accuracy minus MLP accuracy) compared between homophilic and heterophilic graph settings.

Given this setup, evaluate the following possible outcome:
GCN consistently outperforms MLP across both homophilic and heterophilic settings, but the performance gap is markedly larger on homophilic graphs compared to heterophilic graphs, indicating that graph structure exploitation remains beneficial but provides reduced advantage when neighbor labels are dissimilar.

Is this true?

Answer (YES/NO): NO